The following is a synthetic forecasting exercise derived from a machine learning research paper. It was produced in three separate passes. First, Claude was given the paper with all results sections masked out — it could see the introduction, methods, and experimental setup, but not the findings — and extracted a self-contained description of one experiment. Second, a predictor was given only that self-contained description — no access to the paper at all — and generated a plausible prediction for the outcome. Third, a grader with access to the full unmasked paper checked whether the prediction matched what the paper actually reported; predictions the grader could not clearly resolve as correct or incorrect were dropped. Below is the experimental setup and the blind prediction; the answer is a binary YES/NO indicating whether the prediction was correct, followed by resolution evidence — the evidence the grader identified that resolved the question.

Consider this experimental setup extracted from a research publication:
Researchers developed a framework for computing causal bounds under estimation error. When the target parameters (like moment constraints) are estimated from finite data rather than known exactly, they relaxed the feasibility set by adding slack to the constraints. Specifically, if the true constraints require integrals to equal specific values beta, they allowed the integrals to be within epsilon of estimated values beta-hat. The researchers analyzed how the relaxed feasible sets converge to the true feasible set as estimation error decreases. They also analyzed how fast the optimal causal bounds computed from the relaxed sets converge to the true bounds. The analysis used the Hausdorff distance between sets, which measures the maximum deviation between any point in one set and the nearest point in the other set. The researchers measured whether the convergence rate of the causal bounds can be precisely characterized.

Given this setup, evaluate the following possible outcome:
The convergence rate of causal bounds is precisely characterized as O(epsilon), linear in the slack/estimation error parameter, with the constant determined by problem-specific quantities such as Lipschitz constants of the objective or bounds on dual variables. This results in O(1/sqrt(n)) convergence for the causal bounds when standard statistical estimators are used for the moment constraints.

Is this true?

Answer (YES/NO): YES